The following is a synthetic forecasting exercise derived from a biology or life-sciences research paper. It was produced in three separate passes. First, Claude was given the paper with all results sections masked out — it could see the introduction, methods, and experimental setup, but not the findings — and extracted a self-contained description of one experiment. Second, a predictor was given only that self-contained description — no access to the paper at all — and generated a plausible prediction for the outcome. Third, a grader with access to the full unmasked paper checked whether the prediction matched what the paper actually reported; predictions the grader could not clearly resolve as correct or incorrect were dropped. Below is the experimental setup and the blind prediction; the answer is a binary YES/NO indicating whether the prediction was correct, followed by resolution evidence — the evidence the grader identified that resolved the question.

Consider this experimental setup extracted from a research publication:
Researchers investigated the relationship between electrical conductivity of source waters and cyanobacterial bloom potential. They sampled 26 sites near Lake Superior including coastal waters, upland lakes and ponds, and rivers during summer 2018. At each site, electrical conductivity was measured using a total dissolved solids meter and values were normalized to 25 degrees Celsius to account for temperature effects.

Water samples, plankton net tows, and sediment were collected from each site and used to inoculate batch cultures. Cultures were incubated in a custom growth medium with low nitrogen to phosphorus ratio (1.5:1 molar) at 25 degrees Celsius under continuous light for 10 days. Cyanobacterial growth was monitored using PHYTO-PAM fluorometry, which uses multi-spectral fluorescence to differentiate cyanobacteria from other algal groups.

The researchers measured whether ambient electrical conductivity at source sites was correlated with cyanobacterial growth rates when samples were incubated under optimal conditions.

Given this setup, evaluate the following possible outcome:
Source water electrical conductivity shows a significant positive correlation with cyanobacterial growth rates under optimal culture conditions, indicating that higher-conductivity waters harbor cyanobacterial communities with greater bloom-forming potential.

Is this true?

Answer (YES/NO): YES